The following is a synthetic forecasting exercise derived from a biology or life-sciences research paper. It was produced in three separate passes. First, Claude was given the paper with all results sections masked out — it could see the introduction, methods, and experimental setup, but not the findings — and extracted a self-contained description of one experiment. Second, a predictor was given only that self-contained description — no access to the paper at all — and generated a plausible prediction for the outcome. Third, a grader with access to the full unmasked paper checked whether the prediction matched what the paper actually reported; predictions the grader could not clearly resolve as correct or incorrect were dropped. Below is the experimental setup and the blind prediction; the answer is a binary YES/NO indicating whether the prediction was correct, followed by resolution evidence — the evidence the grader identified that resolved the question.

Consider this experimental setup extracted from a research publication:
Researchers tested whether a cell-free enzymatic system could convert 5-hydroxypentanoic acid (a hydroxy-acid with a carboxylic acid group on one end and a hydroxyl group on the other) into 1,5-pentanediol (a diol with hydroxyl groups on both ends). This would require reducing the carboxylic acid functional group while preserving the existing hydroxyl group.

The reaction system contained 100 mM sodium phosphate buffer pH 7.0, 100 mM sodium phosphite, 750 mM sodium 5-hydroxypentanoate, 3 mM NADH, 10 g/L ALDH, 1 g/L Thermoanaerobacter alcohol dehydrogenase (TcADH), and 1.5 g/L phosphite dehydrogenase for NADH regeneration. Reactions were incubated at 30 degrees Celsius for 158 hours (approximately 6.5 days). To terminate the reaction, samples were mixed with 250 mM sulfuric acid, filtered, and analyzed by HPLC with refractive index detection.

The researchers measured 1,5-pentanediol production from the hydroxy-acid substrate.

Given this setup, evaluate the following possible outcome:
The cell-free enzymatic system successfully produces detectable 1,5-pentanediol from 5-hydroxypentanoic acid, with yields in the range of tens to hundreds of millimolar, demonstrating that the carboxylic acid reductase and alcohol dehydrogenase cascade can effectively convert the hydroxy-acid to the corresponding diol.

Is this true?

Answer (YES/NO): NO